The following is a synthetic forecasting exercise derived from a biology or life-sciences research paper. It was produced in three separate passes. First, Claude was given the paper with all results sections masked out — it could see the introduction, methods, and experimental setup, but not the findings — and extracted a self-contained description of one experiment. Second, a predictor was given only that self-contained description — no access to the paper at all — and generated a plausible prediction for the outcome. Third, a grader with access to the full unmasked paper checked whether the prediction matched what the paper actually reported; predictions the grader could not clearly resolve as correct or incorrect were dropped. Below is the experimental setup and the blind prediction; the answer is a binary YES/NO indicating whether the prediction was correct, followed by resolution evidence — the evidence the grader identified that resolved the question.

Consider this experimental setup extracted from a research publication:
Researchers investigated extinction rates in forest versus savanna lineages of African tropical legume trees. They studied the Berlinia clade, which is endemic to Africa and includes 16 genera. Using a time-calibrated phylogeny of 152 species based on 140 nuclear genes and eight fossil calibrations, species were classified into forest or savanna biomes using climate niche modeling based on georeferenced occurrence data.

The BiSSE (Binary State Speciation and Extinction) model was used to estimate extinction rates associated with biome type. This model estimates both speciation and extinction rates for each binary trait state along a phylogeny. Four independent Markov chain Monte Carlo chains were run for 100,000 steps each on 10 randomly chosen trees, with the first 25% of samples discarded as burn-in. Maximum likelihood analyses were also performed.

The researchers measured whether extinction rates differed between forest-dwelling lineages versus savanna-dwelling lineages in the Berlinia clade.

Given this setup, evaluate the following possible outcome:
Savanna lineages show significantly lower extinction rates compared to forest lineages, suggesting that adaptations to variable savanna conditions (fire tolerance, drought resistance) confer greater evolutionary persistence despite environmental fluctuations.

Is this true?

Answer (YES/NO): NO